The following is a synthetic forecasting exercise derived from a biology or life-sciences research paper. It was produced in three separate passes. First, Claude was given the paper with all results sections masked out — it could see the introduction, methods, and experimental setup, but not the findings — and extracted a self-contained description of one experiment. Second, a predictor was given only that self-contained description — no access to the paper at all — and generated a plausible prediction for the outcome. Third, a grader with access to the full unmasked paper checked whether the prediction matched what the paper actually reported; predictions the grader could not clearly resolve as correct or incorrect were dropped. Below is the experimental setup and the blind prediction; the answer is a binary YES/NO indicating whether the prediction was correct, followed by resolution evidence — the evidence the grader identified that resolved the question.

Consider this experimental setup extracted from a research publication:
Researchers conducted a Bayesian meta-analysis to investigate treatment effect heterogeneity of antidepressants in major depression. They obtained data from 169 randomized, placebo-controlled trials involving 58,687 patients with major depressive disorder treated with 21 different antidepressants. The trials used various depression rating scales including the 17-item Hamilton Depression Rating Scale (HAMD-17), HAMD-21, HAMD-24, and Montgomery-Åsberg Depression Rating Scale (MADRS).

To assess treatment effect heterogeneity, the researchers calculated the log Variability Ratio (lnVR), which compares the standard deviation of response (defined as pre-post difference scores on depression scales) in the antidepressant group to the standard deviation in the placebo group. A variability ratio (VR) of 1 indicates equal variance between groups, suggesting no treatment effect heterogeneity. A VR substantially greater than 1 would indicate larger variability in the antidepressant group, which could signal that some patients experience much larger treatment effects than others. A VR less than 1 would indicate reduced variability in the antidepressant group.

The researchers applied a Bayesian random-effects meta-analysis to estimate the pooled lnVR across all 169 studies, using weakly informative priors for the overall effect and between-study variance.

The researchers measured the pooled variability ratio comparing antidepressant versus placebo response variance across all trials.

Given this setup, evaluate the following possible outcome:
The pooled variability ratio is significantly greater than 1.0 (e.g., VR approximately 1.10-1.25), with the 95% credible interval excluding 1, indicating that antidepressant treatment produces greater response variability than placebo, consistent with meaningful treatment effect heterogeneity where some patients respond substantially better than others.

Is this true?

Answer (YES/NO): NO